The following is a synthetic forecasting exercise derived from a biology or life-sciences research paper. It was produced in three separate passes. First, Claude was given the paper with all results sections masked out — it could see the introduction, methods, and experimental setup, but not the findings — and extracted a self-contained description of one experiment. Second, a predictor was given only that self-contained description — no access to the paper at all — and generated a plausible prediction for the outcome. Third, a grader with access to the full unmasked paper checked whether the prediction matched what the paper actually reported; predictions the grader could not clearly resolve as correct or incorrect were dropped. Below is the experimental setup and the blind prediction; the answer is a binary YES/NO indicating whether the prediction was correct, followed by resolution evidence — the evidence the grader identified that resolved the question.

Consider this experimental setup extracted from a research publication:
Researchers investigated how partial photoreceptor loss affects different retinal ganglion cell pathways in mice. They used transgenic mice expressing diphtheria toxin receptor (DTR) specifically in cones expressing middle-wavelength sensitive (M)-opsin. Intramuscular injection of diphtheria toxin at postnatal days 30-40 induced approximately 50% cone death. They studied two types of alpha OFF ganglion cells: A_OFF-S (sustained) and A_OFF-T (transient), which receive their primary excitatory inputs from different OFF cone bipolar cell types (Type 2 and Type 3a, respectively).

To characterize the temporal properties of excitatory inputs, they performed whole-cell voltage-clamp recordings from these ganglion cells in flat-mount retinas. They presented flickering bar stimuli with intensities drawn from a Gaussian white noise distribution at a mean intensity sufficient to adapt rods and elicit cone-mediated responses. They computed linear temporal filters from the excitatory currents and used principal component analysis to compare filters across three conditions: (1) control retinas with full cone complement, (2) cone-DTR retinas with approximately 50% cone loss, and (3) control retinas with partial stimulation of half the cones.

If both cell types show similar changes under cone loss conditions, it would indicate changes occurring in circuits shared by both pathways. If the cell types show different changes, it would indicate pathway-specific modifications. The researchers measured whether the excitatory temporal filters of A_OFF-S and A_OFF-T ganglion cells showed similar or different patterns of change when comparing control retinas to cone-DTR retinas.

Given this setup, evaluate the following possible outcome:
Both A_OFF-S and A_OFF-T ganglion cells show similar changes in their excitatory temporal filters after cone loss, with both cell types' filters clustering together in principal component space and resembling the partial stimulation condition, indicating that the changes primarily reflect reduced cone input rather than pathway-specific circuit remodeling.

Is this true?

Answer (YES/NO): NO